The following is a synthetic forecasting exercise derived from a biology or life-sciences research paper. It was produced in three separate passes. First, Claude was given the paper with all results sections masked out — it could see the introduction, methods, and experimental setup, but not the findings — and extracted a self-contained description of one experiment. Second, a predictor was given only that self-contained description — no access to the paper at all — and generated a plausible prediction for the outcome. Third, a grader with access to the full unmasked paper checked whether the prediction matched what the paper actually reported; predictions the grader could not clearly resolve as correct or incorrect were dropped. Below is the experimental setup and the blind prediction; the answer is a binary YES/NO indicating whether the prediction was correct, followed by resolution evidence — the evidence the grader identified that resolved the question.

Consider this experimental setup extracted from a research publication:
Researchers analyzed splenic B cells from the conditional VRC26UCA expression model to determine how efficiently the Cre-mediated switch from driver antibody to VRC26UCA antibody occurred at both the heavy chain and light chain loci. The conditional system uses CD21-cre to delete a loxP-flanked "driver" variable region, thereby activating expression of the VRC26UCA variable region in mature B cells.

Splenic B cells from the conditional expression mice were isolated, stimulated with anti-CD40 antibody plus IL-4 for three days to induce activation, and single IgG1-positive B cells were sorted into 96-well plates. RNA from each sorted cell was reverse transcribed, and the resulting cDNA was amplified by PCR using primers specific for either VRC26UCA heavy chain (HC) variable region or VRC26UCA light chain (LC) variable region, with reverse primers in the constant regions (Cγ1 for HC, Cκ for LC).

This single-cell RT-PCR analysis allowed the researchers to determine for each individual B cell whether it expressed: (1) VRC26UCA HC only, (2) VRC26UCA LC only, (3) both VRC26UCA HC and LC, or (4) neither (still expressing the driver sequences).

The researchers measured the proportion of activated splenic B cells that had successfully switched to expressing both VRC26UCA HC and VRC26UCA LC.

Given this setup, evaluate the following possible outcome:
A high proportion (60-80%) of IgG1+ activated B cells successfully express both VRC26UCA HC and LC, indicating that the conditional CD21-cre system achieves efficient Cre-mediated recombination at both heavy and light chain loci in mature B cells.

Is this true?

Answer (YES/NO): NO